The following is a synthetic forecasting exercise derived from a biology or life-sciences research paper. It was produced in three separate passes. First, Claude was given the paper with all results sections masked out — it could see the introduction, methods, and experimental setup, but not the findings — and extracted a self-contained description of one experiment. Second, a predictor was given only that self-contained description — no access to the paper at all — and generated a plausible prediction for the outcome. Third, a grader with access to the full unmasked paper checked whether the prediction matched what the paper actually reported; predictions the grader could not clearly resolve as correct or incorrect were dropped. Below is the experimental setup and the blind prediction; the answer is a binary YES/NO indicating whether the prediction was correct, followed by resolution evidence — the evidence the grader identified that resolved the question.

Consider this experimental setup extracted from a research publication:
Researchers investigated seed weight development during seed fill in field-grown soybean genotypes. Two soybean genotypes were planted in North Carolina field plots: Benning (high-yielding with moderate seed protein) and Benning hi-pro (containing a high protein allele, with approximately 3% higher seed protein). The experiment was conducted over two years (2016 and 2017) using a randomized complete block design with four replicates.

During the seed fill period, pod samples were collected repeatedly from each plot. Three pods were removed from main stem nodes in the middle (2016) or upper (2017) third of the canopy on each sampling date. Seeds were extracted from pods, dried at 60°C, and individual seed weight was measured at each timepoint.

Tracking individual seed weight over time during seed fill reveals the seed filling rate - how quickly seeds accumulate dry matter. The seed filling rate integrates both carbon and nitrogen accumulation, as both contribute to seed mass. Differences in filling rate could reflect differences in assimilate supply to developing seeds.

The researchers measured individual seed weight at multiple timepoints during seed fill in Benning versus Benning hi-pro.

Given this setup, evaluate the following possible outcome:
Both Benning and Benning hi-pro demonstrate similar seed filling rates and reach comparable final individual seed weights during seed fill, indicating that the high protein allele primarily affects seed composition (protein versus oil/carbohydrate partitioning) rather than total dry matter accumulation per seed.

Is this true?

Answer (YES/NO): NO